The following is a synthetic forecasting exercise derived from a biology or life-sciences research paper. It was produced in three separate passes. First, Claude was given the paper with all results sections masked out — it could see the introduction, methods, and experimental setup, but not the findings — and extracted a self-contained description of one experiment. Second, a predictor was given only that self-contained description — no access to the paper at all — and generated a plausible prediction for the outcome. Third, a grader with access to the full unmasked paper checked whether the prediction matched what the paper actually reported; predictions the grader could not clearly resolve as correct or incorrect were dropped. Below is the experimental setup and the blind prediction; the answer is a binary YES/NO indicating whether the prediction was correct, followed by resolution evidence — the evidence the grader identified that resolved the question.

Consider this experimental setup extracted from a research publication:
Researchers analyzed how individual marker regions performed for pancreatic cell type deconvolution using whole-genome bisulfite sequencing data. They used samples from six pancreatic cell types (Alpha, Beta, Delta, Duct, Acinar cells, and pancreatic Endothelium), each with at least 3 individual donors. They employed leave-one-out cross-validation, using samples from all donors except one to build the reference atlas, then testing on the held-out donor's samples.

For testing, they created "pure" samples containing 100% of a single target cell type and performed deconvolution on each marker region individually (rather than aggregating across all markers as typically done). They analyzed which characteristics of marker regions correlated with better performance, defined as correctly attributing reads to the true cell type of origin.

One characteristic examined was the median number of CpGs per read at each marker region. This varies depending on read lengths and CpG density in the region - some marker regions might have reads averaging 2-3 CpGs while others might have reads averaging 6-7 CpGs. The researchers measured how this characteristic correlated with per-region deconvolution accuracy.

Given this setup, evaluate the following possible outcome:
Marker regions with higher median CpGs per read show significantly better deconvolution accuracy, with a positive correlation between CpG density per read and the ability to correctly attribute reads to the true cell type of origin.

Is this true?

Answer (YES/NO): YES